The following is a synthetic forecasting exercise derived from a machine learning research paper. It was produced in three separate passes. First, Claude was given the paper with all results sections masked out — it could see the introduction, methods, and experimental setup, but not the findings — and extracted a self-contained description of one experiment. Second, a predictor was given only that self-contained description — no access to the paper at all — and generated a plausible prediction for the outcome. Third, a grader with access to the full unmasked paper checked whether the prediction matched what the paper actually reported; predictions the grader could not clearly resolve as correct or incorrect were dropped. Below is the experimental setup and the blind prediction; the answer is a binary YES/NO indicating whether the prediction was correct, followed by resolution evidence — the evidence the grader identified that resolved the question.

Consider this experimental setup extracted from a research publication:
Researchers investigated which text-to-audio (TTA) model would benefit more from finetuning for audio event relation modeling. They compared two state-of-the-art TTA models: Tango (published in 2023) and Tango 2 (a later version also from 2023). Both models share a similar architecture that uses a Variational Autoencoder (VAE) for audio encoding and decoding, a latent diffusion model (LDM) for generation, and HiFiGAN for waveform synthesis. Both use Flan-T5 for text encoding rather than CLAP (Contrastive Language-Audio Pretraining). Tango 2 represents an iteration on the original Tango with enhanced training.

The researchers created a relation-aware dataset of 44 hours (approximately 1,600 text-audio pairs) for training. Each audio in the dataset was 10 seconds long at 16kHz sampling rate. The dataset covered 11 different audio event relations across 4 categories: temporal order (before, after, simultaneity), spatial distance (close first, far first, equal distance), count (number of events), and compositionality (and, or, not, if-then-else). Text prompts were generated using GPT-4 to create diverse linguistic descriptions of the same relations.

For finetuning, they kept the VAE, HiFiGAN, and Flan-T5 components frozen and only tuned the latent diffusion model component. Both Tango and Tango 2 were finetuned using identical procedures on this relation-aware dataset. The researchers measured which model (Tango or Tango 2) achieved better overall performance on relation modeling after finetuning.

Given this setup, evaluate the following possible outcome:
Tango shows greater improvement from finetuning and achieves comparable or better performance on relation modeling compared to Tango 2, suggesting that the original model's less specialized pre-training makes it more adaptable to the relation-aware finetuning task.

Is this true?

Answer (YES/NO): YES